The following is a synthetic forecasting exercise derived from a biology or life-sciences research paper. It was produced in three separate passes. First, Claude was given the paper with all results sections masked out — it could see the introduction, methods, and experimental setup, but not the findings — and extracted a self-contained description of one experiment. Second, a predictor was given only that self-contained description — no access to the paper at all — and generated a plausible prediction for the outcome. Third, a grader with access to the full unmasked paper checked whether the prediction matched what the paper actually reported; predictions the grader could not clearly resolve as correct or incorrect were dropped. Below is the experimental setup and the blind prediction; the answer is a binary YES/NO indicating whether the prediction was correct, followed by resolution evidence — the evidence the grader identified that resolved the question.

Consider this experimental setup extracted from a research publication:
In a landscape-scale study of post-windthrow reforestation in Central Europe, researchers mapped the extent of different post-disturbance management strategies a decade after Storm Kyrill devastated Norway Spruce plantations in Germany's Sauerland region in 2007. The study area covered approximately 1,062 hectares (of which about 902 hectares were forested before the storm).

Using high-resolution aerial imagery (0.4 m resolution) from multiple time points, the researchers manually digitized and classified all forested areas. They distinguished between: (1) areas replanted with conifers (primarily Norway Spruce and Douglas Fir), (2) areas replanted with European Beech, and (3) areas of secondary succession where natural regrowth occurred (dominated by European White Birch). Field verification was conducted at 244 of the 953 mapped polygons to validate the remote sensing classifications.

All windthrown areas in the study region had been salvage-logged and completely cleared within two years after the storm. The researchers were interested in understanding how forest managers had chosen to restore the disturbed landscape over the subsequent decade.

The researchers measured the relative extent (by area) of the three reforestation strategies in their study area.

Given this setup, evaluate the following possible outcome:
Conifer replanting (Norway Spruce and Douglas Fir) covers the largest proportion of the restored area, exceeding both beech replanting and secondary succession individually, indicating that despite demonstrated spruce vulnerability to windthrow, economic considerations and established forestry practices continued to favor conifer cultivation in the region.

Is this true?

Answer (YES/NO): NO